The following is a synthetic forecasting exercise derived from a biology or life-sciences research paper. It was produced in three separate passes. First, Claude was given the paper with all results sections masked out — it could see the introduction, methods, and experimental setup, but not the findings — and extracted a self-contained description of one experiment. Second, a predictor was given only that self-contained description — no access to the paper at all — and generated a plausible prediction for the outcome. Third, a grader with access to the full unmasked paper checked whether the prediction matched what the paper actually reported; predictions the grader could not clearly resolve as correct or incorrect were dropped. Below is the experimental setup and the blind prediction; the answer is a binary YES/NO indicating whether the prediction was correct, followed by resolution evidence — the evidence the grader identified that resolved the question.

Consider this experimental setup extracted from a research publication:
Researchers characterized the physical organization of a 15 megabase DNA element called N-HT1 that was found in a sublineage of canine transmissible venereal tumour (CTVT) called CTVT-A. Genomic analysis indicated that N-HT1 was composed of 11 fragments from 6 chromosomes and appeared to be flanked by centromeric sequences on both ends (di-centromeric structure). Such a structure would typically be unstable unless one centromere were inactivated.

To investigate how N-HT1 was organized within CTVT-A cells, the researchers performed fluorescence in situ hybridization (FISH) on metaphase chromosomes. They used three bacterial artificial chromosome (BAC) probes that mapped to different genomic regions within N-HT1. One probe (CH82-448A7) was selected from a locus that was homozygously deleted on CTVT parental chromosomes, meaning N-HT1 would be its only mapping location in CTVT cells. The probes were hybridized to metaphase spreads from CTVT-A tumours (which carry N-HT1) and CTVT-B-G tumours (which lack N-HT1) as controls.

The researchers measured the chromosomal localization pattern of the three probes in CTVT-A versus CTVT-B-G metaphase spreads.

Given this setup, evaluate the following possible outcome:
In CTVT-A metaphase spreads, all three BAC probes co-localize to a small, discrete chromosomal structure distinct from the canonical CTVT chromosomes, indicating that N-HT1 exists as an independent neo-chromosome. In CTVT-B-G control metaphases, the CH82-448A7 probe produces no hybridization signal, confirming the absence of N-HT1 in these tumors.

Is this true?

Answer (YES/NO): NO